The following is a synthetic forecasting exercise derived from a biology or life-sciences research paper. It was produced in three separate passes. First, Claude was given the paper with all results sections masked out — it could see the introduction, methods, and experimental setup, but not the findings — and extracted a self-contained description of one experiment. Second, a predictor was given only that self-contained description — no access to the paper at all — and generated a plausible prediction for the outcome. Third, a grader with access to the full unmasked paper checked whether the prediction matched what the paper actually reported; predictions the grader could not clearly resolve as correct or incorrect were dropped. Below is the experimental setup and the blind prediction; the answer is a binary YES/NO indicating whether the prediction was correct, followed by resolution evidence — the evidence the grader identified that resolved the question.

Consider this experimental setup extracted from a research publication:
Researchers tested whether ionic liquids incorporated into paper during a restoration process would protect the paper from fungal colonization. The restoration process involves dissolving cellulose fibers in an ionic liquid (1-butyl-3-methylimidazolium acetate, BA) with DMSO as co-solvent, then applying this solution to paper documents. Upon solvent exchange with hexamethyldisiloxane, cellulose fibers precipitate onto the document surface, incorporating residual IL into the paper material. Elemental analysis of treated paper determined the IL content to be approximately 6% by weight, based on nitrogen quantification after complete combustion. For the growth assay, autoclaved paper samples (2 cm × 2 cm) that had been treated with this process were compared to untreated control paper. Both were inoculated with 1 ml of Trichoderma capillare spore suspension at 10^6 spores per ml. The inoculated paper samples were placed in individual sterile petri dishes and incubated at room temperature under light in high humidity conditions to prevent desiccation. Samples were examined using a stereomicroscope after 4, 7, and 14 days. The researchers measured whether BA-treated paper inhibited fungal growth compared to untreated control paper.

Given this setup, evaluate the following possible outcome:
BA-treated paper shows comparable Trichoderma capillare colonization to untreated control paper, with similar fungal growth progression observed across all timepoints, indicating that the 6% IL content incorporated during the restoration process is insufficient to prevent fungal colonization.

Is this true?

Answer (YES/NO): YES